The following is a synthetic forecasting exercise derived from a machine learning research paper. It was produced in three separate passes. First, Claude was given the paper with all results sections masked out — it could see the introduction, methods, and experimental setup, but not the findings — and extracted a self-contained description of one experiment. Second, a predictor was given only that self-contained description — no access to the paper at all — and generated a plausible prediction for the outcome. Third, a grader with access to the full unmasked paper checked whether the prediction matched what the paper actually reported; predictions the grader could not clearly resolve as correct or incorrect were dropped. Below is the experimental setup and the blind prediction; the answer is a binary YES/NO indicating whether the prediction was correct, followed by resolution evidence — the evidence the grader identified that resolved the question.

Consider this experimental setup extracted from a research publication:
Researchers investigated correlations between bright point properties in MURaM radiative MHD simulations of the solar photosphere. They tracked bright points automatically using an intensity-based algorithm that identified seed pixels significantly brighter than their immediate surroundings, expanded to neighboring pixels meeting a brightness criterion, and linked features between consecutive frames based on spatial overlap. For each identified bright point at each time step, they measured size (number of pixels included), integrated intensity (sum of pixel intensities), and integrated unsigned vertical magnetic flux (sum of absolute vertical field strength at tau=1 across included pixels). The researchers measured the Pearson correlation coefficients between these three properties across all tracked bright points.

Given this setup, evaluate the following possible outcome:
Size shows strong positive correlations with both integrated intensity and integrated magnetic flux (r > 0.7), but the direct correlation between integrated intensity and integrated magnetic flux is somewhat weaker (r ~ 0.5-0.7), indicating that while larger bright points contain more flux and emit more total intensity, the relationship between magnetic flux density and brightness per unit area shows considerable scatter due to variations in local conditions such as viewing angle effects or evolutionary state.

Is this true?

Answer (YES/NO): NO